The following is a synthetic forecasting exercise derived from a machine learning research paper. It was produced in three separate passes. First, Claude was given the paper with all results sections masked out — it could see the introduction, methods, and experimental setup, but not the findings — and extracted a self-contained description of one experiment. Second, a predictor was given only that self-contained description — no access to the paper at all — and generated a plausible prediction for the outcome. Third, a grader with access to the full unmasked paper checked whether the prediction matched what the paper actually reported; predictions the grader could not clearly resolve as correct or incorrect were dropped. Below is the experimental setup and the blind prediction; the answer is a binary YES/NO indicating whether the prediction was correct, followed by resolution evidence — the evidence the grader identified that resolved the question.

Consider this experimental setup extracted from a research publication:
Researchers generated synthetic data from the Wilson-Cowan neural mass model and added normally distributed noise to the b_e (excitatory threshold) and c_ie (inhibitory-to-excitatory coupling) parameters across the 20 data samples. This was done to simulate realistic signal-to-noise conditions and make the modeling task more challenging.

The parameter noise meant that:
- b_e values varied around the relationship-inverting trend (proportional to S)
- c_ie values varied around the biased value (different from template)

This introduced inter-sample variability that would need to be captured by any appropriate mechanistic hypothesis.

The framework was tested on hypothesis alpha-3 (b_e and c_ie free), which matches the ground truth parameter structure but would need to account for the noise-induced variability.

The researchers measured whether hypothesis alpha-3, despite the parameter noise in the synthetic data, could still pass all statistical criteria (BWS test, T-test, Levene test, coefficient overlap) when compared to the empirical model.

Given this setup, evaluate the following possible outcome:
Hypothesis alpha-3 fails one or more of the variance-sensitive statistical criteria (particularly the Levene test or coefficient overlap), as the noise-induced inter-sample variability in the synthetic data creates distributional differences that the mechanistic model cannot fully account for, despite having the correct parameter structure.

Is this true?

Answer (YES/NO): NO